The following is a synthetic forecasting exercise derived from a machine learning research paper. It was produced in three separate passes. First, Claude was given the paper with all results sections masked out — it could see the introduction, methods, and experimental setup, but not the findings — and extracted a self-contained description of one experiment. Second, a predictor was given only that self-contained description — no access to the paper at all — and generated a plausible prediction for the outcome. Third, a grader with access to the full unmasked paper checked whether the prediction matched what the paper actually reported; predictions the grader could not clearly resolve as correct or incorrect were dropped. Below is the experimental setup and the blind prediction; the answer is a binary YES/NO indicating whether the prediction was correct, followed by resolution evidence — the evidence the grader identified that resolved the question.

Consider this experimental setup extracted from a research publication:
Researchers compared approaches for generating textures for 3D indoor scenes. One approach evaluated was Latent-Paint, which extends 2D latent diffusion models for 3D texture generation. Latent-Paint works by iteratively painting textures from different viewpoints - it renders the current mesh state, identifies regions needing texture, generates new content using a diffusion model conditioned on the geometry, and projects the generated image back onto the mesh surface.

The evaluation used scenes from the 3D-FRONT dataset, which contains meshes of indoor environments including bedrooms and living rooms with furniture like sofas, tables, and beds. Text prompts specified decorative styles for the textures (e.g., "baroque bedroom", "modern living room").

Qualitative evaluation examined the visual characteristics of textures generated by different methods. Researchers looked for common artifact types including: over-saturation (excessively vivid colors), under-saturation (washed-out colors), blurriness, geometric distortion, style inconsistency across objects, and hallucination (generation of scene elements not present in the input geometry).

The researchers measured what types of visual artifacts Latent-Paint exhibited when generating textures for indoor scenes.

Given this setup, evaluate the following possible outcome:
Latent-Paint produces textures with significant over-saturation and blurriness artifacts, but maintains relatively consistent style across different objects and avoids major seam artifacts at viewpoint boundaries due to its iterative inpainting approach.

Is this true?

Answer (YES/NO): NO